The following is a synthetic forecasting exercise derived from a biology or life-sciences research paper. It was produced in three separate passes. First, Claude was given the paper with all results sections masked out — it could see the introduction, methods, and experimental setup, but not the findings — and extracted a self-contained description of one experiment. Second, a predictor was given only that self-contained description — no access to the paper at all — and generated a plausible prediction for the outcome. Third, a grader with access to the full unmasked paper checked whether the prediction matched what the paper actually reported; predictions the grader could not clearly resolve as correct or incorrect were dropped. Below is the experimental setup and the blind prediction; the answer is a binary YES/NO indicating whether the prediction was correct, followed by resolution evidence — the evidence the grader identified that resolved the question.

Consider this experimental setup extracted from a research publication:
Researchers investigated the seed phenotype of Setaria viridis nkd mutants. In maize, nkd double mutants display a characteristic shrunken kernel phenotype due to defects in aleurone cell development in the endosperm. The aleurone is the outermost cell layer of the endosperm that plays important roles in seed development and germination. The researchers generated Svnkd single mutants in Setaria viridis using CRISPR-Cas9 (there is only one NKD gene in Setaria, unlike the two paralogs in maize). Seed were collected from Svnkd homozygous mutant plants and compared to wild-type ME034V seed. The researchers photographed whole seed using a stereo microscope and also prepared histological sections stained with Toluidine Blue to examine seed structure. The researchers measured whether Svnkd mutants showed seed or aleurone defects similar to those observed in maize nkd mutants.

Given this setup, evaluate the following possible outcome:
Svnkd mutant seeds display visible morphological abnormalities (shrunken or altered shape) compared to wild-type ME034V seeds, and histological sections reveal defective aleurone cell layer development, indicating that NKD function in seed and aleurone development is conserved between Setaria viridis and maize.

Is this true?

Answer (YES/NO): NO